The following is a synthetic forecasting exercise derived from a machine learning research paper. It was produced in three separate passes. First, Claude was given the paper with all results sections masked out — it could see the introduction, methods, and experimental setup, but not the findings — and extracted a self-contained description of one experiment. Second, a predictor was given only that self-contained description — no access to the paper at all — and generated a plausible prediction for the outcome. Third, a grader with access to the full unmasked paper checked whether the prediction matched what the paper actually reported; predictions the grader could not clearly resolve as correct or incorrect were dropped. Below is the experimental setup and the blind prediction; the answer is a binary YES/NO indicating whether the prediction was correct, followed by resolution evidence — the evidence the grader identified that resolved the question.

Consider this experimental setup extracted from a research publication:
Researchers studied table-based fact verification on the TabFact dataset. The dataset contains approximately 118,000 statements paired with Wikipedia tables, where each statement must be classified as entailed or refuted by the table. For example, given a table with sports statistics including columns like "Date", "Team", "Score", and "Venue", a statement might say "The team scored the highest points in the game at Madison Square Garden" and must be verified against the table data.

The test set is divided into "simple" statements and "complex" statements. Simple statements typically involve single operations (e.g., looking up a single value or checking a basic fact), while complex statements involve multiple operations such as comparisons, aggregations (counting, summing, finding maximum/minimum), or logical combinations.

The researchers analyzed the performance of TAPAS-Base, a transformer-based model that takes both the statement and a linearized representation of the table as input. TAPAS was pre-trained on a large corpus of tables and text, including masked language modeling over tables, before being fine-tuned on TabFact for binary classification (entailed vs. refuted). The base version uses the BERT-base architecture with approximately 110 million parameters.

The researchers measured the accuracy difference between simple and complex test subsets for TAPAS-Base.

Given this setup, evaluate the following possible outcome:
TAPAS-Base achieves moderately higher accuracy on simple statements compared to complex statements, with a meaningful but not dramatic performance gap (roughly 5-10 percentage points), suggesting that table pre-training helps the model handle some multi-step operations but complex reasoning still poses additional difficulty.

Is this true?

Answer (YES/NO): NO